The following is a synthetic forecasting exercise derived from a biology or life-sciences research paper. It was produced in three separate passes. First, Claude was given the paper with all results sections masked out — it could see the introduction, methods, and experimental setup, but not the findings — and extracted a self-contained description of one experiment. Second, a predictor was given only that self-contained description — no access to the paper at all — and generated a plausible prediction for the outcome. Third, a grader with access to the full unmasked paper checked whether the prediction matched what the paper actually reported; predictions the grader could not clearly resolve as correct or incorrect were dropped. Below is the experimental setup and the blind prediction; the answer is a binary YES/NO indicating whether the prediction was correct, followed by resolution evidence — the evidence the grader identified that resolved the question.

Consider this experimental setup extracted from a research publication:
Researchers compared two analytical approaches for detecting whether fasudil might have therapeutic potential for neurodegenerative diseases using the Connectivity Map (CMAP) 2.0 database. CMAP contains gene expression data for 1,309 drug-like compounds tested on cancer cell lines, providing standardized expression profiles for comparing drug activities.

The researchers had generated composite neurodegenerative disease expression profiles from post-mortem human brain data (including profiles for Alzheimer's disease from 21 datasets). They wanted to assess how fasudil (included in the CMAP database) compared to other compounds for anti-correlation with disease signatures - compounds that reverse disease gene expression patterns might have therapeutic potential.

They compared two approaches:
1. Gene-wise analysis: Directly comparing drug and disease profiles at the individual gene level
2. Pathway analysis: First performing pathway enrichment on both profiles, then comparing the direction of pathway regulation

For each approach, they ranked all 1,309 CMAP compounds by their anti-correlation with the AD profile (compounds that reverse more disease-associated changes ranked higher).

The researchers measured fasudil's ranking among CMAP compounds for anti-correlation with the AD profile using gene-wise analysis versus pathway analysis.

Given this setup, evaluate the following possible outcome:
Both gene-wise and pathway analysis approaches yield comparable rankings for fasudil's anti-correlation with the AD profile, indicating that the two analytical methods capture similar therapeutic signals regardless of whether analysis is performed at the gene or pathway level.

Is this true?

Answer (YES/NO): NO